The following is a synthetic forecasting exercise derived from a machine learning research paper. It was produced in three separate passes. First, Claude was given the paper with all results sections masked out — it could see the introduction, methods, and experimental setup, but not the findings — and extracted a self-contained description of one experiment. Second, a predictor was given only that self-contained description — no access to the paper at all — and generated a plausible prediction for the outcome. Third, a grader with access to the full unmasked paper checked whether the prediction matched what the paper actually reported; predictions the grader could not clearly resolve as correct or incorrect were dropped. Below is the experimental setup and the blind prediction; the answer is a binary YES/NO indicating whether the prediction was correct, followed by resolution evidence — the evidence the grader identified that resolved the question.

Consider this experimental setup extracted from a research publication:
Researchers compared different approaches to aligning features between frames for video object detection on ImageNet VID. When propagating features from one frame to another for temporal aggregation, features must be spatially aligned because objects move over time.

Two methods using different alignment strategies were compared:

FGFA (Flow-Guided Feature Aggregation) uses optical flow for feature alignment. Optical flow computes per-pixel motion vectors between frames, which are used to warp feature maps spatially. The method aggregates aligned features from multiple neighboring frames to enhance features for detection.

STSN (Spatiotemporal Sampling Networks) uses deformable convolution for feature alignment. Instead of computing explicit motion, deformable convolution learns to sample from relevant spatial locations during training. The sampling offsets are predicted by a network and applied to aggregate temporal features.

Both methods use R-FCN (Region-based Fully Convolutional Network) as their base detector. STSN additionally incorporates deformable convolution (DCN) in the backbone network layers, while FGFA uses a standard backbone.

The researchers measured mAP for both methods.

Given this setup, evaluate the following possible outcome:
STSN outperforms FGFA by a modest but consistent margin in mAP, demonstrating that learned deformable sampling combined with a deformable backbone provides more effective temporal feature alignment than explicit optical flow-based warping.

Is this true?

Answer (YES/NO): YES